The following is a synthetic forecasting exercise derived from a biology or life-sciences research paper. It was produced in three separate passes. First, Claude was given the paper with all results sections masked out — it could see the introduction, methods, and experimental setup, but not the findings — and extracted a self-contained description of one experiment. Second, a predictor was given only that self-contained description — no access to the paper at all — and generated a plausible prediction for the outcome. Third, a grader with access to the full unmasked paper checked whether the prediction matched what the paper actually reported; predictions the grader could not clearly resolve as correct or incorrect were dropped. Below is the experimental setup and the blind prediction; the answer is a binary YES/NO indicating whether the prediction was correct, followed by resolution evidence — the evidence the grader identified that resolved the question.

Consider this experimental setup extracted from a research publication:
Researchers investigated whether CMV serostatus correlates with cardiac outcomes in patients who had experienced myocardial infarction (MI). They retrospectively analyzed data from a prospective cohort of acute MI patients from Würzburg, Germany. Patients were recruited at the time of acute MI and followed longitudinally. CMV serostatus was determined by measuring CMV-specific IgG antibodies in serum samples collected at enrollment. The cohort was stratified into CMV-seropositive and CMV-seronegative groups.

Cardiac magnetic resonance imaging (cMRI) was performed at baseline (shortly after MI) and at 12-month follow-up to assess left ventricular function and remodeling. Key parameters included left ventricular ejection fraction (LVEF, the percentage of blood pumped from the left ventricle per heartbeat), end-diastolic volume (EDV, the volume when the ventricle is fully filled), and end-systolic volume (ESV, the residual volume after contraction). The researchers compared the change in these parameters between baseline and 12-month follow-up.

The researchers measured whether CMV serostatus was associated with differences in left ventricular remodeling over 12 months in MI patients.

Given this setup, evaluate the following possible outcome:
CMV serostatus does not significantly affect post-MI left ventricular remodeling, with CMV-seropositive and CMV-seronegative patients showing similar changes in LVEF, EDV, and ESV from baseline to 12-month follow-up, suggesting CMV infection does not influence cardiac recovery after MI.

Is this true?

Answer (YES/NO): NO